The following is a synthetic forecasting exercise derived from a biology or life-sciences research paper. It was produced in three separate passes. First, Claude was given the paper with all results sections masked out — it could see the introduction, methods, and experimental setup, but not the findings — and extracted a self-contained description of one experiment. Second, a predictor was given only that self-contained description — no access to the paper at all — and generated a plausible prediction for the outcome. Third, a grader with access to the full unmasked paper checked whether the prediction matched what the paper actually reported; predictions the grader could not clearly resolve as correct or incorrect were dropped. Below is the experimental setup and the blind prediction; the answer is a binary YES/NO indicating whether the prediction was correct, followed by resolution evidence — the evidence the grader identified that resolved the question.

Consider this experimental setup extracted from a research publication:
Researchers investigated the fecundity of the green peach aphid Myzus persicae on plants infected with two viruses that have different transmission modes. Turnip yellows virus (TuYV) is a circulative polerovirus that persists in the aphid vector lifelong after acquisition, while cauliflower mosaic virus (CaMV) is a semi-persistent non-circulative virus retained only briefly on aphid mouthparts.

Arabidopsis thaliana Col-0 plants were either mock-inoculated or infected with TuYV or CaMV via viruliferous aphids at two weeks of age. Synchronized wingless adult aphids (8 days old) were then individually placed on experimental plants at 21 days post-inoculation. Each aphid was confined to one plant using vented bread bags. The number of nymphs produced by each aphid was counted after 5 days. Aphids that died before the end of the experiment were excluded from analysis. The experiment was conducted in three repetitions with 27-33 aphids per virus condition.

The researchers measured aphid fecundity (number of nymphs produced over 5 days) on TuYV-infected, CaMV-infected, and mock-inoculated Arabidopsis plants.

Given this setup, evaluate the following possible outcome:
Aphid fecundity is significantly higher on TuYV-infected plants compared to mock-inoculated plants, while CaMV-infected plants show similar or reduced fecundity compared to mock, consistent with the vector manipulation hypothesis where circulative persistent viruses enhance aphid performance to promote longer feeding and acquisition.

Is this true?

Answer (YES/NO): NO